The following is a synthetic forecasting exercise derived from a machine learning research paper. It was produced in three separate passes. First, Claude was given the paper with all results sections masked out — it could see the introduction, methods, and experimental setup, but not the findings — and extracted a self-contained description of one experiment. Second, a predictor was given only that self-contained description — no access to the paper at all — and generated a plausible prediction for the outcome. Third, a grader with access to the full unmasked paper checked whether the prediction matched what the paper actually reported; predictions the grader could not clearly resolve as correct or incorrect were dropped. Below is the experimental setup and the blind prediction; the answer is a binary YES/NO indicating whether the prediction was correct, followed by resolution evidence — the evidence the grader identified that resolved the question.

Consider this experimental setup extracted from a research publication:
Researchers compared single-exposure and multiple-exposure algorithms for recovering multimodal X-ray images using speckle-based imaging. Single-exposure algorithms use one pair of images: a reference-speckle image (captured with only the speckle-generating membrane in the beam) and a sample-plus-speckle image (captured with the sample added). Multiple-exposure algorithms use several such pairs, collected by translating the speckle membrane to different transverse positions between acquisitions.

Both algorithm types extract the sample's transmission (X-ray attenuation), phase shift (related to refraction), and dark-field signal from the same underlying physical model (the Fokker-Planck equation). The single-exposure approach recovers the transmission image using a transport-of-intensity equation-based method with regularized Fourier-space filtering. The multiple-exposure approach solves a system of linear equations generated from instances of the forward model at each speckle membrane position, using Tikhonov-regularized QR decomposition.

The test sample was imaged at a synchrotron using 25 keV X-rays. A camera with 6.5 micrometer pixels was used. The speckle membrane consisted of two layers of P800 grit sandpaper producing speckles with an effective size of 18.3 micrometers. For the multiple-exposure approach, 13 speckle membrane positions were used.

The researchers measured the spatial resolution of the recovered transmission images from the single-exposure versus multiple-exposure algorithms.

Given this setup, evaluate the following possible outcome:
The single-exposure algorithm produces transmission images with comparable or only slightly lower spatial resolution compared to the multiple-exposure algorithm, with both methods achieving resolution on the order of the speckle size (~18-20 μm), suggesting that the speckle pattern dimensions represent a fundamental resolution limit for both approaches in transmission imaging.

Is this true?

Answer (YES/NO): NO